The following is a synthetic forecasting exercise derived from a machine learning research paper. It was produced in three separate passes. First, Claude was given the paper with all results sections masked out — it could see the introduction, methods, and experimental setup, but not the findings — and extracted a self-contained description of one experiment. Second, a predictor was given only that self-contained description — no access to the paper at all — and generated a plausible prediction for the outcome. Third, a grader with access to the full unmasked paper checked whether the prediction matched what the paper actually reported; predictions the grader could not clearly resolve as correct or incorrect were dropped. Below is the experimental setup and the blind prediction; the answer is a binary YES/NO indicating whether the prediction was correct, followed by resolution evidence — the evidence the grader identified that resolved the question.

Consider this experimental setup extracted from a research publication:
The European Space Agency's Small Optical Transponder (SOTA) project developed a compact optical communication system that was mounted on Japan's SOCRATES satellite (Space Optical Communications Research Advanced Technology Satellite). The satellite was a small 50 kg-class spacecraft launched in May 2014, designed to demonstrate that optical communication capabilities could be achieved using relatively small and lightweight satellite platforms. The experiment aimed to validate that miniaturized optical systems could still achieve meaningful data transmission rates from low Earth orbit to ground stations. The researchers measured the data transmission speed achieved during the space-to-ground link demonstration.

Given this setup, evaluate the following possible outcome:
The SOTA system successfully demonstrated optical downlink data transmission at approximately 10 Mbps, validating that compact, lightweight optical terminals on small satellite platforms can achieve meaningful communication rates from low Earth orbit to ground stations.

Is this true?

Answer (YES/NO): YES